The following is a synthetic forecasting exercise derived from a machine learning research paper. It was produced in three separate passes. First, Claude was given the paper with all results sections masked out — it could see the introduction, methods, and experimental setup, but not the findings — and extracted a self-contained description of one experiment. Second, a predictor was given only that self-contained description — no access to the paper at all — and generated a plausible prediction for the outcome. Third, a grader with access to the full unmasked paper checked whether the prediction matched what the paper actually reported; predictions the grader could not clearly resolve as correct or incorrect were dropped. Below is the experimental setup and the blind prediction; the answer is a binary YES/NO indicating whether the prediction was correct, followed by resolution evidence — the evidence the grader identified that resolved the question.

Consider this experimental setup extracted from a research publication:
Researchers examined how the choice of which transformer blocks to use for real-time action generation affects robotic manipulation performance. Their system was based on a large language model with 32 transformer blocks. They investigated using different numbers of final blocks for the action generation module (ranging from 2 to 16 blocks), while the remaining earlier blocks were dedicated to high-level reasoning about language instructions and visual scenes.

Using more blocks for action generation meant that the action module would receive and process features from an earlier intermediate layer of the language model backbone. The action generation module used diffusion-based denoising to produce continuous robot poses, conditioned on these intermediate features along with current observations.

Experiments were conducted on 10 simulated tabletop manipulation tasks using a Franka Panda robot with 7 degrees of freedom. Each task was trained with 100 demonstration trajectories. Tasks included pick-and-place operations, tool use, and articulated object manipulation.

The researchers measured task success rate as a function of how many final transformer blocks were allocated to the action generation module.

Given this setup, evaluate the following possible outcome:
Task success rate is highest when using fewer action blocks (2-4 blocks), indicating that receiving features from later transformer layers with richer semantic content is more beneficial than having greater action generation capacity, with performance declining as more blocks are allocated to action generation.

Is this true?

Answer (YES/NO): YES